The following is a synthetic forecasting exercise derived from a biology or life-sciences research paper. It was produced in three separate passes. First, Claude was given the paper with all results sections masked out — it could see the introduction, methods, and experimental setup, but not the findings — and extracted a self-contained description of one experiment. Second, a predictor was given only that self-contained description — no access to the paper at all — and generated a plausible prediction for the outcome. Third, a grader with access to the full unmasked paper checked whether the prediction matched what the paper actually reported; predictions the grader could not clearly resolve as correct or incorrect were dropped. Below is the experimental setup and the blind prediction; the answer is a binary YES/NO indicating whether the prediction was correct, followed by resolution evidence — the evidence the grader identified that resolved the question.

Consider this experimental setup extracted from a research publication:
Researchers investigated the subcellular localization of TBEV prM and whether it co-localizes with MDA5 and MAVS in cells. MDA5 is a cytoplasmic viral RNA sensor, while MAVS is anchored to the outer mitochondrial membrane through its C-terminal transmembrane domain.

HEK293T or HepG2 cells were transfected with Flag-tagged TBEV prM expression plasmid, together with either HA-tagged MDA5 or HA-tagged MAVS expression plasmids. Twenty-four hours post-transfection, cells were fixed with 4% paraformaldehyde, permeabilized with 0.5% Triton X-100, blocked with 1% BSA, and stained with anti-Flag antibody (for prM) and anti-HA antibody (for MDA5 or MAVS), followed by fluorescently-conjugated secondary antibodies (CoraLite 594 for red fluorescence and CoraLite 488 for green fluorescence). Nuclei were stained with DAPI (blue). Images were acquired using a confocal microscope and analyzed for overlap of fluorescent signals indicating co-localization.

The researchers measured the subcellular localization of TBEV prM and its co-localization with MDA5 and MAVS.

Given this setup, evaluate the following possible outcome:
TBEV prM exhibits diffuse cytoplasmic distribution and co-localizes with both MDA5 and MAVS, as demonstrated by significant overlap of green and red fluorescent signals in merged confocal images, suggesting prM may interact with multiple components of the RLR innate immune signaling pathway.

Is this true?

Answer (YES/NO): NO